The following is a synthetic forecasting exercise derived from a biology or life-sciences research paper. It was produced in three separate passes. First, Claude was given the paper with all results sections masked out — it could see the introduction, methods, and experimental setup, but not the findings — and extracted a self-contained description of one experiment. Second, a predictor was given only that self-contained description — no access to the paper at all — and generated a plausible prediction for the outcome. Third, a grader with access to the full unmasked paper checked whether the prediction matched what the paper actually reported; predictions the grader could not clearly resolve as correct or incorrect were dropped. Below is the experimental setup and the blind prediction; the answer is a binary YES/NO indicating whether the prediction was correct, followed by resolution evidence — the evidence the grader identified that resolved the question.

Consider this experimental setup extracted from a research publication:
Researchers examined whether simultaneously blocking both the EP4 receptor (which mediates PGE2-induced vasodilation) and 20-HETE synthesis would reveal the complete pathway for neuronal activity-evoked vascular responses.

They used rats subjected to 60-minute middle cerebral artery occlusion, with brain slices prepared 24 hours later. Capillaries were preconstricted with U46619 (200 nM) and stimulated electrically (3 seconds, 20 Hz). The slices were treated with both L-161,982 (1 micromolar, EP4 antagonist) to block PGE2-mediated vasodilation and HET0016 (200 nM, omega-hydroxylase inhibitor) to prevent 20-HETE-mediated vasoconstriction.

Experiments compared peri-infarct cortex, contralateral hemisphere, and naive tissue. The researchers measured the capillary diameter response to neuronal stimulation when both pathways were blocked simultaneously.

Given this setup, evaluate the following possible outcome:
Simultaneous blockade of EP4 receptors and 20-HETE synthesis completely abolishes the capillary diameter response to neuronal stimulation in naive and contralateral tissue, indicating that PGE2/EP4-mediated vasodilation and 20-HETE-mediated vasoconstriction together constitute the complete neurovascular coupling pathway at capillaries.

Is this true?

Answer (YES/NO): YES